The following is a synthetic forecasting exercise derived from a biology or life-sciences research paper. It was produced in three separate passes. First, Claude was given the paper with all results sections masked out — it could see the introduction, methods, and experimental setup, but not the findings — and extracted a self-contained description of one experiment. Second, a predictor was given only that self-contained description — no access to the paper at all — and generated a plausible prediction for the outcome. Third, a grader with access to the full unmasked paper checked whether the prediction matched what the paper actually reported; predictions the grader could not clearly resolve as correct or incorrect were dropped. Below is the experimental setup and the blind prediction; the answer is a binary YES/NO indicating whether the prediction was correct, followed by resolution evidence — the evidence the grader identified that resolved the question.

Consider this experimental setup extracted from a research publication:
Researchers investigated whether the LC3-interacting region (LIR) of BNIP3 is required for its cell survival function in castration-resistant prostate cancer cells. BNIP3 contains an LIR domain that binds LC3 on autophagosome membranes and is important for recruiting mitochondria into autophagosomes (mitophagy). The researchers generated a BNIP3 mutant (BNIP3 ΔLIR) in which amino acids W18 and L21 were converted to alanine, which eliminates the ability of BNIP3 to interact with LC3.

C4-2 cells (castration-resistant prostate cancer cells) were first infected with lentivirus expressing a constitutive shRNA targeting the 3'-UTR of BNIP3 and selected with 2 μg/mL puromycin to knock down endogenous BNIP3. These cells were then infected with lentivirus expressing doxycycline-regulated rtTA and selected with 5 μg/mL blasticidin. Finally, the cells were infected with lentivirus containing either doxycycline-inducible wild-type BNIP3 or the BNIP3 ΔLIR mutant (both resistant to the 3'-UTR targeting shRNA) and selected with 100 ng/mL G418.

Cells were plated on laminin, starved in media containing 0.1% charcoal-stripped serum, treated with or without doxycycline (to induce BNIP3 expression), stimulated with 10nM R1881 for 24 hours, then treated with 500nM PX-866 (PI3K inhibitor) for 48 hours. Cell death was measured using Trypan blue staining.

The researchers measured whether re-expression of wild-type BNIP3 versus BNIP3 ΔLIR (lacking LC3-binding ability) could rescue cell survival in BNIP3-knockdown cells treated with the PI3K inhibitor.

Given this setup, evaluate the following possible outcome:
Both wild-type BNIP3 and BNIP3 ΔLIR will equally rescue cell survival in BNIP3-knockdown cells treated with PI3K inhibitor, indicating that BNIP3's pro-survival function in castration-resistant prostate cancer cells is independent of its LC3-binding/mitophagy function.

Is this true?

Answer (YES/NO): NO